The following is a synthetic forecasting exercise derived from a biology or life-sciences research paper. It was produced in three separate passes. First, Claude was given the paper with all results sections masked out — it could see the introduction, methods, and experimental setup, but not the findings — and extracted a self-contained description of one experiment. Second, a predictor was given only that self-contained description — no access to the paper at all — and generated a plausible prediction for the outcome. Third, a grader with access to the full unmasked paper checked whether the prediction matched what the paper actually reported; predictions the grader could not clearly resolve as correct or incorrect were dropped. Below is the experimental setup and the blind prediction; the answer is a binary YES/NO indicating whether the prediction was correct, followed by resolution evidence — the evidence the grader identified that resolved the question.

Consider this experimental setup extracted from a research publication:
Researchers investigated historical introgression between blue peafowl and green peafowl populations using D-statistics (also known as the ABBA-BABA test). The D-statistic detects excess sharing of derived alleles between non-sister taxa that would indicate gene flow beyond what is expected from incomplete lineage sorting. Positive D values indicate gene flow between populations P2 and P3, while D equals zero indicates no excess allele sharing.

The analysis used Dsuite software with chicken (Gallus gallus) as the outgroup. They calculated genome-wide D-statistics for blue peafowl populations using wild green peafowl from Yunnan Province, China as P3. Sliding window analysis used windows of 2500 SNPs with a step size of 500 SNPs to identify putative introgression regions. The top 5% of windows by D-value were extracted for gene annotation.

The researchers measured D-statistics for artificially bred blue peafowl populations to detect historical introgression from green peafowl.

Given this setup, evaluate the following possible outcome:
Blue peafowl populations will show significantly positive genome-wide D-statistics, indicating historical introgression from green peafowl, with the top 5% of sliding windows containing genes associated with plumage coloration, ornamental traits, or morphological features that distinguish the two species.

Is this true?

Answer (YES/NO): NO